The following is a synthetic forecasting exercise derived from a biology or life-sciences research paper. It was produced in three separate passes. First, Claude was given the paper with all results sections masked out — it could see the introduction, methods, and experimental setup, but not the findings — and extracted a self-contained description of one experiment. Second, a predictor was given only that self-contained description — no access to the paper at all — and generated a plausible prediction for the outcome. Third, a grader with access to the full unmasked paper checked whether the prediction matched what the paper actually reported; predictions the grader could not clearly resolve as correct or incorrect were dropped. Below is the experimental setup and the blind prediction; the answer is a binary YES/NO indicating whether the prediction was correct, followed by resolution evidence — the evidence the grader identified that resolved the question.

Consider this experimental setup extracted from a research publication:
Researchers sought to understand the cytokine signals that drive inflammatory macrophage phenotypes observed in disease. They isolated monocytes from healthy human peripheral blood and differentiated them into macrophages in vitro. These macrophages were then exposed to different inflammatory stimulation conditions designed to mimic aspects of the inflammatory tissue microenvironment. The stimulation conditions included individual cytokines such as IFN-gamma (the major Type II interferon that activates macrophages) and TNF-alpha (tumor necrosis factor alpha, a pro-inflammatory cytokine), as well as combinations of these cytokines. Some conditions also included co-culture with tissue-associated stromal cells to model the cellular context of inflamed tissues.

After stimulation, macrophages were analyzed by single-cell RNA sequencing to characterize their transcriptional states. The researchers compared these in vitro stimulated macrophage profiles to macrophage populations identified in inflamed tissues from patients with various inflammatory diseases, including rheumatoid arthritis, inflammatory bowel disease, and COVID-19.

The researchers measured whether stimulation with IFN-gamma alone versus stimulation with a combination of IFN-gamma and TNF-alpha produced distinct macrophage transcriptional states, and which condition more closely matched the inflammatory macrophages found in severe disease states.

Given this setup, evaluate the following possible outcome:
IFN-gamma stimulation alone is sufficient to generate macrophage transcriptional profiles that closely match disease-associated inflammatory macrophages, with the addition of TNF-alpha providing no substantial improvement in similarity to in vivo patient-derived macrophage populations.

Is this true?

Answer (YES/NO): NO